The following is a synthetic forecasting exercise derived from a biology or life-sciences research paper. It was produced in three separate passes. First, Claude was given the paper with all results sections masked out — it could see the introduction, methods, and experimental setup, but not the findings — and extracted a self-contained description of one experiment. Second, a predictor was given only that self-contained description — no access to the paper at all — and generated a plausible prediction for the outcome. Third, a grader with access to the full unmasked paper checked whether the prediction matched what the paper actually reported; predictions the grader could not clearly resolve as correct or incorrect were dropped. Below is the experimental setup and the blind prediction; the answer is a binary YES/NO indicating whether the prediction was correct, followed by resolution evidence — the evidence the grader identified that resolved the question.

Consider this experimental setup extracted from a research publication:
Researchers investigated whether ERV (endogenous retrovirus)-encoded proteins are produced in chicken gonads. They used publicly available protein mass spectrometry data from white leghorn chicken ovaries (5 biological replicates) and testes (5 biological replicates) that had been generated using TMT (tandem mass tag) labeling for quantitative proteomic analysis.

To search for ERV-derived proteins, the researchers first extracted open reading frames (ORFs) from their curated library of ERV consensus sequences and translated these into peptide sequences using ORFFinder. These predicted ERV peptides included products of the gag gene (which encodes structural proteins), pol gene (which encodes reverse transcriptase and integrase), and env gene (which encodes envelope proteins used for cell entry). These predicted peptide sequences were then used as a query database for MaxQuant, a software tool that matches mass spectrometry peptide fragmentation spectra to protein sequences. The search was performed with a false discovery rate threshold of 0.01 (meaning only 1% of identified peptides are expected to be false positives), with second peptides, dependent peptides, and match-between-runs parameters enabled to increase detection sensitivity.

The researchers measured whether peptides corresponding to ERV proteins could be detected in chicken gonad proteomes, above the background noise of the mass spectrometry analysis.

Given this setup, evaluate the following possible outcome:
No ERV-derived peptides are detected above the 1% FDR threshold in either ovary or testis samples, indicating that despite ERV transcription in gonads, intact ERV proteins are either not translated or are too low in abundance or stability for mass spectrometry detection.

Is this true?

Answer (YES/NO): NO